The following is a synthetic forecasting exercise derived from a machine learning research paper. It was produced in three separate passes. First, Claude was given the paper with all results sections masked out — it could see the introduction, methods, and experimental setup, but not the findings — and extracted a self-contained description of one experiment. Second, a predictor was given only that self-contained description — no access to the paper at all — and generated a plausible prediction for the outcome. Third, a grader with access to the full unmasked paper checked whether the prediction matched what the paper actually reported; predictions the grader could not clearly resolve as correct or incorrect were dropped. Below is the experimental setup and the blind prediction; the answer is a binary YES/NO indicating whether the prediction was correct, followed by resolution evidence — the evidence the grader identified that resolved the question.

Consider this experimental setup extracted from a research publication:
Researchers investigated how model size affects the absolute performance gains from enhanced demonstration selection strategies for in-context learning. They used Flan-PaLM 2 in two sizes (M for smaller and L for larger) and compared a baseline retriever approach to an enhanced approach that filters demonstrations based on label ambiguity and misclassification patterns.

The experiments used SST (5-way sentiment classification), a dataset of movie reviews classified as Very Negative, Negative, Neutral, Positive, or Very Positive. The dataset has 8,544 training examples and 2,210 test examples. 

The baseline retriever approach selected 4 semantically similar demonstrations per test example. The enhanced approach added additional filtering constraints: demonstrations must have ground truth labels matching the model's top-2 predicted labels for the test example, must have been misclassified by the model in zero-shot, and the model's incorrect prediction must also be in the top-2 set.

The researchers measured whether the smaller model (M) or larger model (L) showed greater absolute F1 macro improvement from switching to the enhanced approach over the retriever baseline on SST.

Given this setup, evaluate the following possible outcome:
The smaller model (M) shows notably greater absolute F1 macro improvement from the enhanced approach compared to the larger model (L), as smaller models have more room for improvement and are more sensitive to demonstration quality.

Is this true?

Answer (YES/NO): YES